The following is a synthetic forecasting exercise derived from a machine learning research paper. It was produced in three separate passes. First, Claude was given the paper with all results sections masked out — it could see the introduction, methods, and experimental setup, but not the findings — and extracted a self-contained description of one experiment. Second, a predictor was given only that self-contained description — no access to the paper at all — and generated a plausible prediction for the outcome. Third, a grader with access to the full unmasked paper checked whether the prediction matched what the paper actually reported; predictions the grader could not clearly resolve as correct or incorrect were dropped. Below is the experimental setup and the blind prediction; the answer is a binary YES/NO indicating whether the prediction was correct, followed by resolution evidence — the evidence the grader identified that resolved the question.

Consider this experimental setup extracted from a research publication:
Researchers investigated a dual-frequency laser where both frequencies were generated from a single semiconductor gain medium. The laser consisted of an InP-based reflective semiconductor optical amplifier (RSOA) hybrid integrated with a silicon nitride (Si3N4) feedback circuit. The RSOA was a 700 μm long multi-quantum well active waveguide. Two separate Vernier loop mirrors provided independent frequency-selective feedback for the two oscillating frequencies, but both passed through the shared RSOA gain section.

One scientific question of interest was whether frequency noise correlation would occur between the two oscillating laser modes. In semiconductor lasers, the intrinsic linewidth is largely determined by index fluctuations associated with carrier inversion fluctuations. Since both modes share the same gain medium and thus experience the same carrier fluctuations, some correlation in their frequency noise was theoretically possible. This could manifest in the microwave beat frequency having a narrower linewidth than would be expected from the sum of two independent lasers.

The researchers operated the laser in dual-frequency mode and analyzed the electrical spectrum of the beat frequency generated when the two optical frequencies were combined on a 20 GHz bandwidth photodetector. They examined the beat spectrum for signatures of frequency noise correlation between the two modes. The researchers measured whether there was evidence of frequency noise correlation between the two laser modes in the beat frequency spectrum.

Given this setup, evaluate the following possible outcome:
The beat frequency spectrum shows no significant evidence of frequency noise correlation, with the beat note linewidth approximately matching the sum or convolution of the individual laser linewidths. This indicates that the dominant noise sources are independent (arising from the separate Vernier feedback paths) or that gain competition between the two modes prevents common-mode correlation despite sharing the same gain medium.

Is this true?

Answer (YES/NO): NO